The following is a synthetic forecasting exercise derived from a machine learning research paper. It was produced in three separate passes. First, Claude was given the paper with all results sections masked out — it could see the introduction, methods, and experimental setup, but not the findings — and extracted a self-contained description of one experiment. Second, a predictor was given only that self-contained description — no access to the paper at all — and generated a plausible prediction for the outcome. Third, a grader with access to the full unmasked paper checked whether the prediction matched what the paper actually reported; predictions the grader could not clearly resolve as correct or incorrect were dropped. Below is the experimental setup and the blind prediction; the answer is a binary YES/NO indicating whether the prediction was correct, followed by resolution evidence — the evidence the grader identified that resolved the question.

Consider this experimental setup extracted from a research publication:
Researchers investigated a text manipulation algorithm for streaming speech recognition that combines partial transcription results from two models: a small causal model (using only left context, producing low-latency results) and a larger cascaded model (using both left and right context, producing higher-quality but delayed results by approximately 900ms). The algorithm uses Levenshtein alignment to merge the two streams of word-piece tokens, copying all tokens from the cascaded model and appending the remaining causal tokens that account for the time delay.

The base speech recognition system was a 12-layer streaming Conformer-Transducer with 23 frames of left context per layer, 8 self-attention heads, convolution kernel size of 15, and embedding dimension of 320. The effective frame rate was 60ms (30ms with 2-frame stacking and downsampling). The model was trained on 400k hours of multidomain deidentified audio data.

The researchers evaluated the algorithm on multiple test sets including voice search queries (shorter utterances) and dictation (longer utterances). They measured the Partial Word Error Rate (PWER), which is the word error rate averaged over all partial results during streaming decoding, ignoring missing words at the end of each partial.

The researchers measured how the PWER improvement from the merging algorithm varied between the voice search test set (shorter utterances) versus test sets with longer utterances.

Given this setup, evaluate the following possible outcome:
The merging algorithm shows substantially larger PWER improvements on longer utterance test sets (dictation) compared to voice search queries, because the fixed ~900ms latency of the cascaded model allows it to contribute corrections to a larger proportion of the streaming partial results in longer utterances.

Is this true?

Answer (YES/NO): YES